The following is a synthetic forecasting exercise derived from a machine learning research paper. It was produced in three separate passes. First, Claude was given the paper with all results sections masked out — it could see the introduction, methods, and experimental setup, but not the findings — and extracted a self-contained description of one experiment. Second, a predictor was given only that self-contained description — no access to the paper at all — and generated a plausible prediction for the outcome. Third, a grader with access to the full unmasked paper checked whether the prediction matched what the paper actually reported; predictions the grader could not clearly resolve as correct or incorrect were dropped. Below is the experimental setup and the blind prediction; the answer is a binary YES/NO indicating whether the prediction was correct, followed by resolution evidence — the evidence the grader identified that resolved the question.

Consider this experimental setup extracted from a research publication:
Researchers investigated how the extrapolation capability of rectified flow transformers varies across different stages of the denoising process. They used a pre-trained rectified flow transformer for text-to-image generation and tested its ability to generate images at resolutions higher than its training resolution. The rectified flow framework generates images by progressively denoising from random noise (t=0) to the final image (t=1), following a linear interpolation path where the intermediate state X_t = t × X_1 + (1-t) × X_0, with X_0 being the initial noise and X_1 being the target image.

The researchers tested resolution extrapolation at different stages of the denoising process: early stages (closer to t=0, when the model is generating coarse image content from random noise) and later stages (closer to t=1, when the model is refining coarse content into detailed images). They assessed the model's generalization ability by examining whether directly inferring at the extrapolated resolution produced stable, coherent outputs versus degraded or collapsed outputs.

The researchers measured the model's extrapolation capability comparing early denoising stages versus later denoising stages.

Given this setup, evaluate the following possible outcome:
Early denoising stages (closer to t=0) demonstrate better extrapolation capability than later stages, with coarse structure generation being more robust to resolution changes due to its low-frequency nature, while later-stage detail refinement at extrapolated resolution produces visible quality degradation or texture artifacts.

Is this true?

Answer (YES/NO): NO